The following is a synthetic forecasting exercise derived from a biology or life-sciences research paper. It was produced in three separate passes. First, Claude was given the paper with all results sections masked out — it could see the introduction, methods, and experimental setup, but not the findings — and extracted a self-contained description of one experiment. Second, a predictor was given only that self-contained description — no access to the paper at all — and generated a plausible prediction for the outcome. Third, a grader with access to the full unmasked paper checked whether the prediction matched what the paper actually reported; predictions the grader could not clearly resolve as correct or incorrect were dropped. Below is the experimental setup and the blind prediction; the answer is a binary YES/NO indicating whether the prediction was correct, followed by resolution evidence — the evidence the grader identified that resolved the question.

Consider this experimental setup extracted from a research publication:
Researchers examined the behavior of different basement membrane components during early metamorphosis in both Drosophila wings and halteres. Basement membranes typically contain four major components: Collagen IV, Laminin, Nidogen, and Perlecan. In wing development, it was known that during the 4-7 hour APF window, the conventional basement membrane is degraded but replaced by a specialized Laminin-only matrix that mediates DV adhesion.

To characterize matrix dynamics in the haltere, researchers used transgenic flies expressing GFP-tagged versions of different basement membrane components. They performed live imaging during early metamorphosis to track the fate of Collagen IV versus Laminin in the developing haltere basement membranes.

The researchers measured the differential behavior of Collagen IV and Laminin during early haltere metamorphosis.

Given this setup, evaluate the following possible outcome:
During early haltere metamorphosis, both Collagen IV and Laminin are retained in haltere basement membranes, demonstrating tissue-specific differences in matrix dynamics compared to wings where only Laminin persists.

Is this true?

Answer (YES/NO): NO